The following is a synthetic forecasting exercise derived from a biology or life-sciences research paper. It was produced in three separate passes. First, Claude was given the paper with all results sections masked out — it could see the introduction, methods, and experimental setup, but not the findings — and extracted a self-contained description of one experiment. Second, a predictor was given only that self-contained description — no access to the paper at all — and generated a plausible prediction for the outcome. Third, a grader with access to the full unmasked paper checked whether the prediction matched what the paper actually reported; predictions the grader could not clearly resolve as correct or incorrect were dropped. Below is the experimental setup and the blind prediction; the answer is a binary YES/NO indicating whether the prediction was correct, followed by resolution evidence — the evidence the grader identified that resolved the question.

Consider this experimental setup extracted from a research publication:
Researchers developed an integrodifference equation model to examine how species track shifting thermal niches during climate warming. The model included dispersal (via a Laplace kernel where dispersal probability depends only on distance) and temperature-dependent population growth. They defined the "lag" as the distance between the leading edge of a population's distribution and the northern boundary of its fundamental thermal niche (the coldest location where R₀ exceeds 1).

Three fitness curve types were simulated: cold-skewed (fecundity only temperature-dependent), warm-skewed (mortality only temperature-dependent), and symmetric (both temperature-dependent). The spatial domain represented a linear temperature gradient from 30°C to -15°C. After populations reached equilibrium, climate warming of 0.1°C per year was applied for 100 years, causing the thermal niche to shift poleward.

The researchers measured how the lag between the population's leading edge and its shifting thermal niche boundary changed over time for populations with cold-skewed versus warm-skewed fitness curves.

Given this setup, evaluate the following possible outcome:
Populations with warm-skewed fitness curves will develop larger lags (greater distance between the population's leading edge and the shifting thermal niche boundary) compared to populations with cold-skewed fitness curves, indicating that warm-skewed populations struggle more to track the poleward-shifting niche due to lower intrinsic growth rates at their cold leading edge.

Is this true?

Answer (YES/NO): NO